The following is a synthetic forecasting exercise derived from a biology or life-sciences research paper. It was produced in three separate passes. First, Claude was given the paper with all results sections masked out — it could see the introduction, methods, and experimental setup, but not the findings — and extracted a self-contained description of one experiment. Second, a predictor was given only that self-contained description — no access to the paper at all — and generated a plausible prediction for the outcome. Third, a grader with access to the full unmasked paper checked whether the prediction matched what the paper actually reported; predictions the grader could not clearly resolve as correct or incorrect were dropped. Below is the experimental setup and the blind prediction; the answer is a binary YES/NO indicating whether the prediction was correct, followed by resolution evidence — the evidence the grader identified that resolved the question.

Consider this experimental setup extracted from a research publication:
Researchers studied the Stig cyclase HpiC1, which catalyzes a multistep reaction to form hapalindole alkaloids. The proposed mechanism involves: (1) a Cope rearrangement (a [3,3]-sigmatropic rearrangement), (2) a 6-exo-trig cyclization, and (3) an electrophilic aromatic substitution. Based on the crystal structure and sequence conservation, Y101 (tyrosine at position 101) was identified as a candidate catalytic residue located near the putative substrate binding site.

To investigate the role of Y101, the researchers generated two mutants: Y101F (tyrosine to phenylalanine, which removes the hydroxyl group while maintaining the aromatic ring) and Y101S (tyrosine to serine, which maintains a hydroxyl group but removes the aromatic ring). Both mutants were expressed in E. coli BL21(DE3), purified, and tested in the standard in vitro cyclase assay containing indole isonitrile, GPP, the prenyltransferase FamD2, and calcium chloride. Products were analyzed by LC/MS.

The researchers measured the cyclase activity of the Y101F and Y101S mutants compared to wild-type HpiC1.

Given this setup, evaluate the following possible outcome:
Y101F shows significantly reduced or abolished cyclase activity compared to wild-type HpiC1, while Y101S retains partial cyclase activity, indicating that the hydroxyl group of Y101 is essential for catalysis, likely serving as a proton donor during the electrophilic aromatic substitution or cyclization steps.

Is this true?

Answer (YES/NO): NO